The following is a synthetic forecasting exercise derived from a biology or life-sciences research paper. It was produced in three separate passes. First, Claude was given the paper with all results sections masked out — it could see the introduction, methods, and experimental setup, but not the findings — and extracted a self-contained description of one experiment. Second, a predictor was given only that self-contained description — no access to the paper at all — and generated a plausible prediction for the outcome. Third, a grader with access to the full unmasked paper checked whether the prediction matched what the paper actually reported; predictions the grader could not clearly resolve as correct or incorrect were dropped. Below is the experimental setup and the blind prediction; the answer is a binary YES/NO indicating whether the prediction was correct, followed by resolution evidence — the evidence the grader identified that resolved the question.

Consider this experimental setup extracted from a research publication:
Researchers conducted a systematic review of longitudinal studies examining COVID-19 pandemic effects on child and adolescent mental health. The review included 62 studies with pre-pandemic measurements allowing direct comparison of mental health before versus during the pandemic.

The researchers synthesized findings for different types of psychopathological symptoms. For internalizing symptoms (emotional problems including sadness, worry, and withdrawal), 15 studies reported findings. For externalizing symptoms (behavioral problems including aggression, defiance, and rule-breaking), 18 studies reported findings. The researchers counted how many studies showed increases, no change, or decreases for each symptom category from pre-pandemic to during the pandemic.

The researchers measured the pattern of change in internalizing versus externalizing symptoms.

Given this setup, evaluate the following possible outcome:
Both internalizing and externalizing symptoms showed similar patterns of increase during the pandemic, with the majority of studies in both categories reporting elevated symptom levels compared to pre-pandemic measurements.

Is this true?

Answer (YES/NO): NO